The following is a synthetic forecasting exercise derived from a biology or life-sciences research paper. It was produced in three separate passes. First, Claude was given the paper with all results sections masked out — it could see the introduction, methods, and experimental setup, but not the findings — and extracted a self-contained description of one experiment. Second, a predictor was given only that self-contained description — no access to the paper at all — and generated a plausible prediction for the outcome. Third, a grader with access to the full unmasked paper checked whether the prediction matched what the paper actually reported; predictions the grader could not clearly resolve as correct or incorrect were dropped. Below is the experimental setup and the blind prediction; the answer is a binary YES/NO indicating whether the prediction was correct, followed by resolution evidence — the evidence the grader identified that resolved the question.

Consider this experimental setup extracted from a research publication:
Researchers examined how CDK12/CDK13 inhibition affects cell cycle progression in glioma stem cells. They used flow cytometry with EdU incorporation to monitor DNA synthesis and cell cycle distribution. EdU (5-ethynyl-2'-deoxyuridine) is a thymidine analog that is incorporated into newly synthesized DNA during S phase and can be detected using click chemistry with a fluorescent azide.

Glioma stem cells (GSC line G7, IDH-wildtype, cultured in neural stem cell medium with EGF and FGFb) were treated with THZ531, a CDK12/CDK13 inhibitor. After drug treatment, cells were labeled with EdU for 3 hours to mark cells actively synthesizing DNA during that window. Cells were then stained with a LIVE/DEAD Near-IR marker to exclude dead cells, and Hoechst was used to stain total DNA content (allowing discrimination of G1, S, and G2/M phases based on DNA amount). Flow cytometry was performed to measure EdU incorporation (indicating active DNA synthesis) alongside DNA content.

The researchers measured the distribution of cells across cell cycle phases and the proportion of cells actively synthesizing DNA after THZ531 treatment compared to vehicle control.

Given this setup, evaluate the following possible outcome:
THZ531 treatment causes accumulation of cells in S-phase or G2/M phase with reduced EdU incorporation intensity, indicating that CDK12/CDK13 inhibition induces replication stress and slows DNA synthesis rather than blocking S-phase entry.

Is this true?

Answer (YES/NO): NO